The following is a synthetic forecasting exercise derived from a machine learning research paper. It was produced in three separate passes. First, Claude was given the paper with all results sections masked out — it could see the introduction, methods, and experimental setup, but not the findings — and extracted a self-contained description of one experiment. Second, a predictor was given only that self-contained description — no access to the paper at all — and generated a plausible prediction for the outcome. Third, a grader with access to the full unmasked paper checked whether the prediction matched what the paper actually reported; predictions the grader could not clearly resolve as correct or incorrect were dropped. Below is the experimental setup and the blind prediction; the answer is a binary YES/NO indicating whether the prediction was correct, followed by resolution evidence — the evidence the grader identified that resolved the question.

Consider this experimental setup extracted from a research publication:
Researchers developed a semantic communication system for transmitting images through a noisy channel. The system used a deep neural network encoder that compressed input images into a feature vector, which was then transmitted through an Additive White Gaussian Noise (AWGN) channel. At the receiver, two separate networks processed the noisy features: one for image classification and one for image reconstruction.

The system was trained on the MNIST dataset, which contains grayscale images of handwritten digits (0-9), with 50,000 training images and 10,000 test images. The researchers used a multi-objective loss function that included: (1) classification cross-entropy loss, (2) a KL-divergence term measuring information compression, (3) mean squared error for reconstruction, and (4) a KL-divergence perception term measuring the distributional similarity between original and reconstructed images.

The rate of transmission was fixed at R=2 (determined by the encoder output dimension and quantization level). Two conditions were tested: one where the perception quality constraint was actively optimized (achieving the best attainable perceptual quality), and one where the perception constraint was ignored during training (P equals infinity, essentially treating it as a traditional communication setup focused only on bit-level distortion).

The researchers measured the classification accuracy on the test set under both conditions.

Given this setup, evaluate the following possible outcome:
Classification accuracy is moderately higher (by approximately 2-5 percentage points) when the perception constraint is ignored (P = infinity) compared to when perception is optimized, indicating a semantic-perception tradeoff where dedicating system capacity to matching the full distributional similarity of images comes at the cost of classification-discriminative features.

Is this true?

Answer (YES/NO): NO